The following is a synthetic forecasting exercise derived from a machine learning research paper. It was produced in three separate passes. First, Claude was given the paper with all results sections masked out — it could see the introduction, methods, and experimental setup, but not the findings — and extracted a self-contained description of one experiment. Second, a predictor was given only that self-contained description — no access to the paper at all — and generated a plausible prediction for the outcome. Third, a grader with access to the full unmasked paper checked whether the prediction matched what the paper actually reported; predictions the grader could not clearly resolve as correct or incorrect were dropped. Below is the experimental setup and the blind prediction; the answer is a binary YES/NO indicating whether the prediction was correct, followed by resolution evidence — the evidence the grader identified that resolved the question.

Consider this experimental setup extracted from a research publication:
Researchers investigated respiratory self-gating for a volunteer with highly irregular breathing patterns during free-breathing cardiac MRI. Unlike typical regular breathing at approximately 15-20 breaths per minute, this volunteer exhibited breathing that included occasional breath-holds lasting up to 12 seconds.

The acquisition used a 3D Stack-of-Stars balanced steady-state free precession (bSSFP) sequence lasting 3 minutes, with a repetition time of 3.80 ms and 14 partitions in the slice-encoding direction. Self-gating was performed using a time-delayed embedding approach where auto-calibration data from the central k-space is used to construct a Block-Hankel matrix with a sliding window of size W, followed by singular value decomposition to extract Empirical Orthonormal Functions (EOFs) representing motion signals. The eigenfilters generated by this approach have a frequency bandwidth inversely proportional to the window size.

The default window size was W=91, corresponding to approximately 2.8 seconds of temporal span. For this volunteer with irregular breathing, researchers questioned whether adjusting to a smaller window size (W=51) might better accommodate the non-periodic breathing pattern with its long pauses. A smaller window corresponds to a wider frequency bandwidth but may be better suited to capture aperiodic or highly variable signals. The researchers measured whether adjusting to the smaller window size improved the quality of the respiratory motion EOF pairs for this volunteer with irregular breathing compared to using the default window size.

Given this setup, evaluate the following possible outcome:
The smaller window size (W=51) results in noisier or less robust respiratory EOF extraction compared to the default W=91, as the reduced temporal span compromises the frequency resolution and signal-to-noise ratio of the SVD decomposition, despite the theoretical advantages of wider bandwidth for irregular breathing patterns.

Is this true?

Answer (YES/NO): NO